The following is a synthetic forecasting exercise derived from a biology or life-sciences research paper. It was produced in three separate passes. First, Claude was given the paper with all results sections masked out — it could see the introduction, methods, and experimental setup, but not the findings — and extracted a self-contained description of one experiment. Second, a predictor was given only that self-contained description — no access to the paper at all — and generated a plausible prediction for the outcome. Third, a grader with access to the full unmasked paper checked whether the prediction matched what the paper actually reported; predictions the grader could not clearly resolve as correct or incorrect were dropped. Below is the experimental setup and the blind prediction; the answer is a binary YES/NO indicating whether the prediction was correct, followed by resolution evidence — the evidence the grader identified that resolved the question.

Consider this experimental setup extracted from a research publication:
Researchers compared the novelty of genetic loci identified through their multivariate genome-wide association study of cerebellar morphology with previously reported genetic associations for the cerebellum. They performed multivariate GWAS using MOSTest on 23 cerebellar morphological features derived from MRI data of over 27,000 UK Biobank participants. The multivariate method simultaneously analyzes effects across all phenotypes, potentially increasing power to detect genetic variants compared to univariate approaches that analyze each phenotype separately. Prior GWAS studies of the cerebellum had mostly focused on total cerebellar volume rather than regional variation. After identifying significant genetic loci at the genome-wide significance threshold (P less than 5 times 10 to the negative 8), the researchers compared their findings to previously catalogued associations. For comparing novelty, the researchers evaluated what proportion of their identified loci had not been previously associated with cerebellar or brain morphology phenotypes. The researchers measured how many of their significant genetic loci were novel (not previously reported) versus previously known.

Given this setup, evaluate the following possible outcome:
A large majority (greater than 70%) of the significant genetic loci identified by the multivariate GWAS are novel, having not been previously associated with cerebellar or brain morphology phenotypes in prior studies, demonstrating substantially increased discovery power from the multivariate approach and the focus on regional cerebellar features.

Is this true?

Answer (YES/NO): NO